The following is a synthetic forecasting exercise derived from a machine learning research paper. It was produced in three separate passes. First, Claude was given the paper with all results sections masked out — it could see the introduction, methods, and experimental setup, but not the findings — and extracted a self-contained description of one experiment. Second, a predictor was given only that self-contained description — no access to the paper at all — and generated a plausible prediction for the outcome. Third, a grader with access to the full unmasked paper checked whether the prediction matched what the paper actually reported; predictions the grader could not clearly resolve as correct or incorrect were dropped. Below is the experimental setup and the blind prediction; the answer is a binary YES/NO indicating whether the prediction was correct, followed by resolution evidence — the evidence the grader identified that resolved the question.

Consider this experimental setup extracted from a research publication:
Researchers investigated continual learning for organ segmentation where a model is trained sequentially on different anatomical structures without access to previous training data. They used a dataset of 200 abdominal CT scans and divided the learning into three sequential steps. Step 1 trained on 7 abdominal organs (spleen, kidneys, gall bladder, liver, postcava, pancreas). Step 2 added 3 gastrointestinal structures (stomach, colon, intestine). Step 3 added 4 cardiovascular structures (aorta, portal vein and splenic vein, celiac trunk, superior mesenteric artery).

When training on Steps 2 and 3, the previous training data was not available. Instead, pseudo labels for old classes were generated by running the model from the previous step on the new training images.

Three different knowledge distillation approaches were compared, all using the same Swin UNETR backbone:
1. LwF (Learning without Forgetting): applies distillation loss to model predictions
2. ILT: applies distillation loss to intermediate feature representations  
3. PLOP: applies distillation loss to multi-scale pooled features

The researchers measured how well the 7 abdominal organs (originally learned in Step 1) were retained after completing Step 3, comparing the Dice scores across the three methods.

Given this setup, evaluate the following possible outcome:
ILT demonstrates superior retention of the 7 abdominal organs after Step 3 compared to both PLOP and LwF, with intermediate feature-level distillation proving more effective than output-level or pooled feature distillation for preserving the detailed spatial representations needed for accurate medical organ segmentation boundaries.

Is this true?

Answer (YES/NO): NO